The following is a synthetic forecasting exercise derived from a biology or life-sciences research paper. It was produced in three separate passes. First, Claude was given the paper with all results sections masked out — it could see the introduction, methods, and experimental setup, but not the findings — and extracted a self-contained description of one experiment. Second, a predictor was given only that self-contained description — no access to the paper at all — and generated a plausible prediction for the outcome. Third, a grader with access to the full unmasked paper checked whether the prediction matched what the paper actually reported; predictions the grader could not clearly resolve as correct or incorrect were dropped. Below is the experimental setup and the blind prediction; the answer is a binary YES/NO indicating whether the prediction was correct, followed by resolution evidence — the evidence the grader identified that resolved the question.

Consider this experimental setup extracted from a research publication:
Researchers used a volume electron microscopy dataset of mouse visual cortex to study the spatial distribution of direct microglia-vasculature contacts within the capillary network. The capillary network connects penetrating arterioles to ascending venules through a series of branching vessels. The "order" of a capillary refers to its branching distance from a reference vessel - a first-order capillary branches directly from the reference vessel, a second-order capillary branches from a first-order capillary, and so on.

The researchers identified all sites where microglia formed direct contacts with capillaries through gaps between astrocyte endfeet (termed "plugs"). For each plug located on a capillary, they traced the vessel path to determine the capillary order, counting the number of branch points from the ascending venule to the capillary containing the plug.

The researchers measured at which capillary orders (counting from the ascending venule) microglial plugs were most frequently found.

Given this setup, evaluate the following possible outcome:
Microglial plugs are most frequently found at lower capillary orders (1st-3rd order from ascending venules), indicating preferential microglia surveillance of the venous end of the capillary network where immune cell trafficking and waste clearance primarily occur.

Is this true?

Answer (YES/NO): YES